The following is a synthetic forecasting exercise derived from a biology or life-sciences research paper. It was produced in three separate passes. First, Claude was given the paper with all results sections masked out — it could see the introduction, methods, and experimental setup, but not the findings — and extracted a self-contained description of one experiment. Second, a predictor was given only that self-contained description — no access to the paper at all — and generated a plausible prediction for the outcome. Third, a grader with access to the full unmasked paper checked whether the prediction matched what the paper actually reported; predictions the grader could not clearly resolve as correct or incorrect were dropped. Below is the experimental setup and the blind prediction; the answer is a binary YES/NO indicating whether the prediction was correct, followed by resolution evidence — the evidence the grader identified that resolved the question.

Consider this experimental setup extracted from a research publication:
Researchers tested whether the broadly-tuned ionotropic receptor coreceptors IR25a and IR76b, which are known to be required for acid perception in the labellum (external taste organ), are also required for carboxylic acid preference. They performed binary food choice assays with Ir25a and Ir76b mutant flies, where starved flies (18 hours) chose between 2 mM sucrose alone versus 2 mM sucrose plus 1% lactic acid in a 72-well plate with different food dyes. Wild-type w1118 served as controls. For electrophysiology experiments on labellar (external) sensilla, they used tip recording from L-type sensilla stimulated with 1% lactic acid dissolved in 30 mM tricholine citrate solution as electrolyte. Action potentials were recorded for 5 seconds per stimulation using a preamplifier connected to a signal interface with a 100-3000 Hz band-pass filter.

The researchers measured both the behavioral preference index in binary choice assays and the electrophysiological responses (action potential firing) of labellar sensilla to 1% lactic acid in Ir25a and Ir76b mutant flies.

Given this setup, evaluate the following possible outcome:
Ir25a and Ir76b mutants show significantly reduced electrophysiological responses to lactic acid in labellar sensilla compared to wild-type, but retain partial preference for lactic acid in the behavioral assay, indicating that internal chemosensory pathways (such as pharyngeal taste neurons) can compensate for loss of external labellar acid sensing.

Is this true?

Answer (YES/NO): NO